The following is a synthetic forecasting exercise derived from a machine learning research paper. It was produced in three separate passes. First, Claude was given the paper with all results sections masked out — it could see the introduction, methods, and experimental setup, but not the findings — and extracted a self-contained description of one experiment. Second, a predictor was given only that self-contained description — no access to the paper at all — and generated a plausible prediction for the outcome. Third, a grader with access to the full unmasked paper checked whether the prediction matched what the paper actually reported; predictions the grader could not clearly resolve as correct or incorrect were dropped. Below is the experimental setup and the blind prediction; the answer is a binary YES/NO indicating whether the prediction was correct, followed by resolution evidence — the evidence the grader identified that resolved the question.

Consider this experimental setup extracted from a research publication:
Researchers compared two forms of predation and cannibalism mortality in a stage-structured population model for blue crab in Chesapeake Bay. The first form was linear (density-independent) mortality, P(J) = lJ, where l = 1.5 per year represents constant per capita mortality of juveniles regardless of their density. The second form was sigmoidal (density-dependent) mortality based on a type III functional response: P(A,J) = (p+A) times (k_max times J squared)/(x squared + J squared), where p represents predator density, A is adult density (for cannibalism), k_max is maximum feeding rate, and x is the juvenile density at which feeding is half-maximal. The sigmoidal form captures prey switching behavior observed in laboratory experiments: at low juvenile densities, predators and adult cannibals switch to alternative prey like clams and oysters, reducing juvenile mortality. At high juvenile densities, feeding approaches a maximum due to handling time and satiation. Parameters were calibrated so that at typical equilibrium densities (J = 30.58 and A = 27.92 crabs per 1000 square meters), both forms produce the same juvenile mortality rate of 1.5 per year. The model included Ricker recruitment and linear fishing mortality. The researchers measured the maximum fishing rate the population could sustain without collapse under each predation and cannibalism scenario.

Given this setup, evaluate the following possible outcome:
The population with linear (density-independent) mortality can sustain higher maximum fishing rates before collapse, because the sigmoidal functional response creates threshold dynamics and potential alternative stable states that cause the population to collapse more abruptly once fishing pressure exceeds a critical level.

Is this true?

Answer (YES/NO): NO